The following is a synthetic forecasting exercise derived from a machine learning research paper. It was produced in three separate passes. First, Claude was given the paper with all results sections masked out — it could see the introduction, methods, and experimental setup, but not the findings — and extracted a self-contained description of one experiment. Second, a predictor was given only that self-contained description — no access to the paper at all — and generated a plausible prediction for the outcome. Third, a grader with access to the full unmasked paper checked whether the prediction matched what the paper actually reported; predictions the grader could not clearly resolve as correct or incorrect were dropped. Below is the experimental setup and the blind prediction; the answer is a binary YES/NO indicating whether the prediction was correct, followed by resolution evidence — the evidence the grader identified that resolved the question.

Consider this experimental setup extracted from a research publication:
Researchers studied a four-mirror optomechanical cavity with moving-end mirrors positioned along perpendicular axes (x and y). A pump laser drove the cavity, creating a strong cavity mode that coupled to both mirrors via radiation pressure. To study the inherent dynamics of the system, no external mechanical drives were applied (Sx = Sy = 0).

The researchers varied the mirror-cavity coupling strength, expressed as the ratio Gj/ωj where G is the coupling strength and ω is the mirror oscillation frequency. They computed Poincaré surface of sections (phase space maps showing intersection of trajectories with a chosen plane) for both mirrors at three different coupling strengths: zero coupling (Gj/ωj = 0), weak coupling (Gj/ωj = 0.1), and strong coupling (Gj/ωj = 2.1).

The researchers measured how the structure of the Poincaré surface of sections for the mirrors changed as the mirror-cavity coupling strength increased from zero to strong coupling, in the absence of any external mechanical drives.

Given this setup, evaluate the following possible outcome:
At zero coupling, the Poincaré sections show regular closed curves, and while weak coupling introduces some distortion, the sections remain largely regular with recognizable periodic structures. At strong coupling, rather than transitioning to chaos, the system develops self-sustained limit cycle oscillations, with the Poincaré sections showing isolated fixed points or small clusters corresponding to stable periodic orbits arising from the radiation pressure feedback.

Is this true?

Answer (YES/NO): NO